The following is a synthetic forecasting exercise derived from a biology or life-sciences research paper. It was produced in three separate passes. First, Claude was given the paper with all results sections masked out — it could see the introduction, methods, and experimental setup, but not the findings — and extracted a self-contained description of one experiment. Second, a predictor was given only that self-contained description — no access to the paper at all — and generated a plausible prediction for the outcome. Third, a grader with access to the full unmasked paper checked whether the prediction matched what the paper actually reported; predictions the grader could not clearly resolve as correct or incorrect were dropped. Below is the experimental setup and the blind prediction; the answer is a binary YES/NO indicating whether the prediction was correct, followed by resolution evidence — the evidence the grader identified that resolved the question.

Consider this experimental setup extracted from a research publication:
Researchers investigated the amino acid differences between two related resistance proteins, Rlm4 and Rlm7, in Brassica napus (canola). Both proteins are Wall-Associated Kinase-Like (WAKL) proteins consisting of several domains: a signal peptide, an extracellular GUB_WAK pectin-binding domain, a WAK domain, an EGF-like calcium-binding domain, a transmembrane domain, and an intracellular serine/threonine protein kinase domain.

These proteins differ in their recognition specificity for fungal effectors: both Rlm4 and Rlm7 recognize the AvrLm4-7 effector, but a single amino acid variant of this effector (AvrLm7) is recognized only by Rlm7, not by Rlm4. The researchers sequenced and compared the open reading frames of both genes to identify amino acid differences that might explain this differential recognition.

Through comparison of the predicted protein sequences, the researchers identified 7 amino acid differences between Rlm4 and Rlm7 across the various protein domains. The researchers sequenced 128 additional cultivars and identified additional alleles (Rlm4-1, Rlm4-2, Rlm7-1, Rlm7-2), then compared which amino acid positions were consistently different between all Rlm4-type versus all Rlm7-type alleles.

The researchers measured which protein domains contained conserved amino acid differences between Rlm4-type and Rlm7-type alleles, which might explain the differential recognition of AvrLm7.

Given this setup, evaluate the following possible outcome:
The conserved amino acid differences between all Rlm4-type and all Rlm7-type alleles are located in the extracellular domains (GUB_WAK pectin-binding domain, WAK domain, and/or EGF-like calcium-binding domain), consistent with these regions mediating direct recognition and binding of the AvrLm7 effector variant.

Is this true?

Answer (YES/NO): YES